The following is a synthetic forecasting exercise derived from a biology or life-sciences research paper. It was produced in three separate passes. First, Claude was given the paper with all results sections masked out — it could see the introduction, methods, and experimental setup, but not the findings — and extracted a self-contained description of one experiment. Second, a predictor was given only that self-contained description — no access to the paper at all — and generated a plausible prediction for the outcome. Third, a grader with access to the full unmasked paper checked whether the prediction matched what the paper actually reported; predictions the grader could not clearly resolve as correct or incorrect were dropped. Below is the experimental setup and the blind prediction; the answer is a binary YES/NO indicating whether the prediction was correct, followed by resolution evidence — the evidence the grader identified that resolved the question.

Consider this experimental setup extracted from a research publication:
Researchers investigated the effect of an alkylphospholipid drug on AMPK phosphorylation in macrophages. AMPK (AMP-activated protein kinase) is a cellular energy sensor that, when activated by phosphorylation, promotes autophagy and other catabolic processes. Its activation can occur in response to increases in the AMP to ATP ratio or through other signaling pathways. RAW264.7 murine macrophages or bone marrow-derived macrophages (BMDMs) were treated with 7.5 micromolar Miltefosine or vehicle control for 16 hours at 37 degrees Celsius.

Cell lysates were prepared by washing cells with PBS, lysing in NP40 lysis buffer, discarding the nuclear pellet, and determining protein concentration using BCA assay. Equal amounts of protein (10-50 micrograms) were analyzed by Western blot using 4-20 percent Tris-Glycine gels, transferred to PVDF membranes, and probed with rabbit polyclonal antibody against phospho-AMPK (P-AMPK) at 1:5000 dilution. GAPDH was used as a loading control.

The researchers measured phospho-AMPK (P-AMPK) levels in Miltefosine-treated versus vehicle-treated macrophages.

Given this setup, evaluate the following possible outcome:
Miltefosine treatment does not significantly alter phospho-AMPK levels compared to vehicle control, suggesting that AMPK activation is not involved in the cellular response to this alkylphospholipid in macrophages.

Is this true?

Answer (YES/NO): NO